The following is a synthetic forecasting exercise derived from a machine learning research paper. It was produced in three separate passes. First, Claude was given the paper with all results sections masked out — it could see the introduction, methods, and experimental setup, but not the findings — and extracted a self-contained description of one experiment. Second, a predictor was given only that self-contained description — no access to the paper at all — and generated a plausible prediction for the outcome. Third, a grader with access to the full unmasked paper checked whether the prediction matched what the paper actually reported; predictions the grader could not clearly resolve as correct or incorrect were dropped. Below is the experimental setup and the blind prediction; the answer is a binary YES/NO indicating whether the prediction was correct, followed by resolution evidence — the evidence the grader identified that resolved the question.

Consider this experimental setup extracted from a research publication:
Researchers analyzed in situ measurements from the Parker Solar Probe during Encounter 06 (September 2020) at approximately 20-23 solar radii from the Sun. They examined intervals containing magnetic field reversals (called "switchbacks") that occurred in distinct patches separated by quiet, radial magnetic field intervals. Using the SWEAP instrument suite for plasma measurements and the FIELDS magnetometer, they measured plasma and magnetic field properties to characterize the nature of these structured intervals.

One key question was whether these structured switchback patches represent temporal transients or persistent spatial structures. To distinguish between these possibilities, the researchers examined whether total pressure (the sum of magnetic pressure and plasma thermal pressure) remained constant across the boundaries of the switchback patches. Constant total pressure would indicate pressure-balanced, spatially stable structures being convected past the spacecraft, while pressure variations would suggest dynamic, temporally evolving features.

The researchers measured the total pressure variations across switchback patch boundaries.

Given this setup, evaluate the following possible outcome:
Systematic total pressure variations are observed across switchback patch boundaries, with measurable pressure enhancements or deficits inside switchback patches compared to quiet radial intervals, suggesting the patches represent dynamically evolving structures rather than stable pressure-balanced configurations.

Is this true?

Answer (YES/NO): NO